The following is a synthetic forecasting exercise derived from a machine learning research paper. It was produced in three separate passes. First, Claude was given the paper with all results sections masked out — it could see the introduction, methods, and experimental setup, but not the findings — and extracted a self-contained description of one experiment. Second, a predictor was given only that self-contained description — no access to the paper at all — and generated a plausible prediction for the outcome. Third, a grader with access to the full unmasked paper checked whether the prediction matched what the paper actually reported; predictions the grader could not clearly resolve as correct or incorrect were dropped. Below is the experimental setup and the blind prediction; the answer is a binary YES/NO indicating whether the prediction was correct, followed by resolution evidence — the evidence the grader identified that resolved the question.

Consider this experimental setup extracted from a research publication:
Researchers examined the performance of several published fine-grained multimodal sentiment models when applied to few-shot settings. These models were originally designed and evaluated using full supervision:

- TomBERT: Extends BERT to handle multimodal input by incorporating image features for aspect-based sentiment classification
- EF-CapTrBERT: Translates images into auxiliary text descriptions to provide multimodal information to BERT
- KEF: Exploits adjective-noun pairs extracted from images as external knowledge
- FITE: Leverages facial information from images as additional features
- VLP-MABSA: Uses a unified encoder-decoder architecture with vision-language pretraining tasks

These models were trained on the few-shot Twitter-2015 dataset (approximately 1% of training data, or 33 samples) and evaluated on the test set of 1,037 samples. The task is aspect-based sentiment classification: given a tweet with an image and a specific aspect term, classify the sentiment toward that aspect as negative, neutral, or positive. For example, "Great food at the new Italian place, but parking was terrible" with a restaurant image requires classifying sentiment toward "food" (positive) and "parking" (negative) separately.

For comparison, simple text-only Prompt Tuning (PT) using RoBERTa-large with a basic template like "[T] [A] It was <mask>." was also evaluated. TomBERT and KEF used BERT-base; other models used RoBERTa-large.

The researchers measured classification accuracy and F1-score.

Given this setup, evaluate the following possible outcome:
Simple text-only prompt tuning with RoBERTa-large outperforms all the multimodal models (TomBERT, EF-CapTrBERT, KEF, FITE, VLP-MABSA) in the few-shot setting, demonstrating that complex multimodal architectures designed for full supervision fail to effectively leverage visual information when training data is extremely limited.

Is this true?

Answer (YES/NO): YES